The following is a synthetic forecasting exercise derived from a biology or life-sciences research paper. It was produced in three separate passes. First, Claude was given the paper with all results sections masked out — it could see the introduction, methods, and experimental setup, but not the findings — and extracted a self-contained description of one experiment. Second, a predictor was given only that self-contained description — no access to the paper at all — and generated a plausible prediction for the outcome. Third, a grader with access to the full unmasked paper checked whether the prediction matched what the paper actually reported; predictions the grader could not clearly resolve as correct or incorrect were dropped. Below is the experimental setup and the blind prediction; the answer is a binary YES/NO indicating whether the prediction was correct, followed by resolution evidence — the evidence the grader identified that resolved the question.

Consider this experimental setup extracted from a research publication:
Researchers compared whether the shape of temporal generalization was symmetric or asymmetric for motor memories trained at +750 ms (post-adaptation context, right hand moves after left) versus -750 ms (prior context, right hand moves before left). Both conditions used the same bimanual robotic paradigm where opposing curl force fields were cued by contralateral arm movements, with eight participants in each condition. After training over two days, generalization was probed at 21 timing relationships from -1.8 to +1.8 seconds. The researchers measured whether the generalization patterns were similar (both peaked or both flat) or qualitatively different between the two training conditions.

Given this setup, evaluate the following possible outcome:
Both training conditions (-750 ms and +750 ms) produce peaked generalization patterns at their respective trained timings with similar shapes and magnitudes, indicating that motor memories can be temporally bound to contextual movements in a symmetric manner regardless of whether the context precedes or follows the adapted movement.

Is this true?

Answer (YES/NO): NO